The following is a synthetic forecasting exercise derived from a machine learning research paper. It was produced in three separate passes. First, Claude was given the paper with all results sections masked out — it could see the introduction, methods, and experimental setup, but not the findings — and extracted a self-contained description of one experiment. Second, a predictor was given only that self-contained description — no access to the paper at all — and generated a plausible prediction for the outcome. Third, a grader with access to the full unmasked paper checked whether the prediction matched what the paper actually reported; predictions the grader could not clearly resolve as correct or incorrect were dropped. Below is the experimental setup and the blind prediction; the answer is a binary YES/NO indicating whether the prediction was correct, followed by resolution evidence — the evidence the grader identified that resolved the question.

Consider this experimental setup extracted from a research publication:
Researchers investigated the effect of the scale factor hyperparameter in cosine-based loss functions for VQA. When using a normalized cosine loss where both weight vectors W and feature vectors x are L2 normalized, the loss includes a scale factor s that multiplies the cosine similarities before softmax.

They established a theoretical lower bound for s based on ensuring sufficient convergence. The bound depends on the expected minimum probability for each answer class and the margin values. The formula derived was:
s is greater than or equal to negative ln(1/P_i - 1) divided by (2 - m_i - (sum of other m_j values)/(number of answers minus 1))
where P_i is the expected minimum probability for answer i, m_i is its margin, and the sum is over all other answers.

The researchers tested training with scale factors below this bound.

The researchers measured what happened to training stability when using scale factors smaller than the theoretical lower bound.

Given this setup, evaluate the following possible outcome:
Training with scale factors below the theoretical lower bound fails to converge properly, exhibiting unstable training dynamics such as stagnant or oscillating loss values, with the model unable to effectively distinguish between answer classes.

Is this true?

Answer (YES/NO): NO